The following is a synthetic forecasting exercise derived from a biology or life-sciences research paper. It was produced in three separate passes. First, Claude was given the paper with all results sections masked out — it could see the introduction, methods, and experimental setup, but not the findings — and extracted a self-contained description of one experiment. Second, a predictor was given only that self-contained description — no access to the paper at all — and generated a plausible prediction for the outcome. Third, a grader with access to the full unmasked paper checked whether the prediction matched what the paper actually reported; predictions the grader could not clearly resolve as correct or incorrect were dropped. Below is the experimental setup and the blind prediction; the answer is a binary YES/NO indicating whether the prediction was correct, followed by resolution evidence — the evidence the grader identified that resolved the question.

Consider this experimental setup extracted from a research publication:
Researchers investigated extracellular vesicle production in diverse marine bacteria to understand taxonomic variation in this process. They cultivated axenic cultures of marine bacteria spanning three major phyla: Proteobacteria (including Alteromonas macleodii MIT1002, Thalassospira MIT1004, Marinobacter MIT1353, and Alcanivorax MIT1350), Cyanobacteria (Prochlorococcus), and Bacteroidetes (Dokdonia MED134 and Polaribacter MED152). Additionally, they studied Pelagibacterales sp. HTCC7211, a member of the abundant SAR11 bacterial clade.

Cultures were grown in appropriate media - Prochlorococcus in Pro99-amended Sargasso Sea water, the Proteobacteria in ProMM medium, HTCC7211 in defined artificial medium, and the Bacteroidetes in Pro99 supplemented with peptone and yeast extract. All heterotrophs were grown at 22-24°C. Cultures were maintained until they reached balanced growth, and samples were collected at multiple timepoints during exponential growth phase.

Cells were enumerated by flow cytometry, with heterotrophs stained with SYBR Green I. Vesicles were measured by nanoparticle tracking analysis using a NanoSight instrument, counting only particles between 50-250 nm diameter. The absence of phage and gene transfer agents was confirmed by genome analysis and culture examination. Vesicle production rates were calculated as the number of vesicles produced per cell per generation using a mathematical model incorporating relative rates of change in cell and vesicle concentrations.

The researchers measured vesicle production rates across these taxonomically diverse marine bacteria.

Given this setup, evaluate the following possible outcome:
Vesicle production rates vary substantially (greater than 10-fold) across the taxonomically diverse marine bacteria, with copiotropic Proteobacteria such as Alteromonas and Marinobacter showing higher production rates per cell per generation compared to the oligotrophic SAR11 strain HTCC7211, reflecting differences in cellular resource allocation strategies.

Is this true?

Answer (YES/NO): YES